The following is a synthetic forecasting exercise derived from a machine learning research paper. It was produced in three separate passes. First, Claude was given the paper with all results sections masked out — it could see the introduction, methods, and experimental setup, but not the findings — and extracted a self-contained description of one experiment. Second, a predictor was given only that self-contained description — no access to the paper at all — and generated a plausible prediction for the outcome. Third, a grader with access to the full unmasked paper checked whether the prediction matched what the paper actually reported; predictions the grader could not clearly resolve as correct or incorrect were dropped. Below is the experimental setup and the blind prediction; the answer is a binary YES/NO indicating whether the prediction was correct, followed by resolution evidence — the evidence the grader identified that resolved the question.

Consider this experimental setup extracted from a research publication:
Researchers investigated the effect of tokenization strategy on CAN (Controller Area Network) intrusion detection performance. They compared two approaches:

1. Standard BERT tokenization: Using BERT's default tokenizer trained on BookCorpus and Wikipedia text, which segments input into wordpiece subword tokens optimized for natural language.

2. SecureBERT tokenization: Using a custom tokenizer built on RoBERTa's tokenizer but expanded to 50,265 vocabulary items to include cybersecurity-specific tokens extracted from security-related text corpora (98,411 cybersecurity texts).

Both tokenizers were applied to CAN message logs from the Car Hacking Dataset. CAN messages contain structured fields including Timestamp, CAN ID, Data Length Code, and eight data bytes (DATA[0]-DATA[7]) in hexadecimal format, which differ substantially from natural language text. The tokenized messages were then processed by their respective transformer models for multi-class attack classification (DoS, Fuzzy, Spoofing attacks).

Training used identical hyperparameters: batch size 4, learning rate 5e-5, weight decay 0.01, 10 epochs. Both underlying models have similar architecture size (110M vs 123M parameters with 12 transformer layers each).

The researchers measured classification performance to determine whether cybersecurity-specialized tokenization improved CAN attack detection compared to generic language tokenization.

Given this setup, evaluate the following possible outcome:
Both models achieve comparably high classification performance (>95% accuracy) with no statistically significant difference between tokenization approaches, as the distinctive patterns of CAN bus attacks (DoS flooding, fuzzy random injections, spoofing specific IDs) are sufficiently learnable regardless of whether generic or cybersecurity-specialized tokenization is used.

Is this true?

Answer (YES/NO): NO